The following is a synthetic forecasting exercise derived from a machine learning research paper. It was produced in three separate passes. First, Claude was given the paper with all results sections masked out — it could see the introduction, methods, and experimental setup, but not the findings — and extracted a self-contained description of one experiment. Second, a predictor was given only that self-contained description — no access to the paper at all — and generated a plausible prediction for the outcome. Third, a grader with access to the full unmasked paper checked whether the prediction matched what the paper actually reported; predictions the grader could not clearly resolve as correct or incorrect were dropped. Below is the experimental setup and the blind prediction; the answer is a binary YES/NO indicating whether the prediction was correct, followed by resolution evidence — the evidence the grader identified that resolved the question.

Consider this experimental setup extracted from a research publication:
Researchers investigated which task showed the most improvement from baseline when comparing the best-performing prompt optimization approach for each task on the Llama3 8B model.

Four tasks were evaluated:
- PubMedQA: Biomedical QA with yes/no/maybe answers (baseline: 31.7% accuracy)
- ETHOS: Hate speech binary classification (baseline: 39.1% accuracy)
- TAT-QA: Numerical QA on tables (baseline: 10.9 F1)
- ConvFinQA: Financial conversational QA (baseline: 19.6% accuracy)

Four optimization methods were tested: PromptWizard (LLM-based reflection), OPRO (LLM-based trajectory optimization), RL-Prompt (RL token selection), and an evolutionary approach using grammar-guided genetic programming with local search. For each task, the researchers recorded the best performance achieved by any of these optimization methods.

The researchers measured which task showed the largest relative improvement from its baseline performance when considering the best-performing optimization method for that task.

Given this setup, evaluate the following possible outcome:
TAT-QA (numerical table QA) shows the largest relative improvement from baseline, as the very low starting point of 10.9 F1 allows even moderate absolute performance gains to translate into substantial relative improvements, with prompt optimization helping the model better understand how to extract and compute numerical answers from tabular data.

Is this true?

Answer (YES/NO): YES